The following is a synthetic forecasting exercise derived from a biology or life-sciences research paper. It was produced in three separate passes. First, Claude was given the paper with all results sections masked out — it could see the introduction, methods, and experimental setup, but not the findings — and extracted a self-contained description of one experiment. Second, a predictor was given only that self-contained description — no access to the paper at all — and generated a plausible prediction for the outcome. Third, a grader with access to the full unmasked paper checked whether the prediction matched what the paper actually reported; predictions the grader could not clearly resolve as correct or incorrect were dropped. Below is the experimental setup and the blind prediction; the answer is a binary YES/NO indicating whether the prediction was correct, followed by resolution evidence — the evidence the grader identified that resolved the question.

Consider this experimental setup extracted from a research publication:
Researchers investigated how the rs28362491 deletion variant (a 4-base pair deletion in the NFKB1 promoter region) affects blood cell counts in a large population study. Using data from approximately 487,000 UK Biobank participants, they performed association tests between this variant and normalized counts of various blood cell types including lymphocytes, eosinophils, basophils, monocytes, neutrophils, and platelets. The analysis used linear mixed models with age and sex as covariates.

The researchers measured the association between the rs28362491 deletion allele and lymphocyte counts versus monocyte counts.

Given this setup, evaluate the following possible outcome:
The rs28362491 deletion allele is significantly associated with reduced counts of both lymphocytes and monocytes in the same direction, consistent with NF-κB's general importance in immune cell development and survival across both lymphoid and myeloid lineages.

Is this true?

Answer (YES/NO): NO